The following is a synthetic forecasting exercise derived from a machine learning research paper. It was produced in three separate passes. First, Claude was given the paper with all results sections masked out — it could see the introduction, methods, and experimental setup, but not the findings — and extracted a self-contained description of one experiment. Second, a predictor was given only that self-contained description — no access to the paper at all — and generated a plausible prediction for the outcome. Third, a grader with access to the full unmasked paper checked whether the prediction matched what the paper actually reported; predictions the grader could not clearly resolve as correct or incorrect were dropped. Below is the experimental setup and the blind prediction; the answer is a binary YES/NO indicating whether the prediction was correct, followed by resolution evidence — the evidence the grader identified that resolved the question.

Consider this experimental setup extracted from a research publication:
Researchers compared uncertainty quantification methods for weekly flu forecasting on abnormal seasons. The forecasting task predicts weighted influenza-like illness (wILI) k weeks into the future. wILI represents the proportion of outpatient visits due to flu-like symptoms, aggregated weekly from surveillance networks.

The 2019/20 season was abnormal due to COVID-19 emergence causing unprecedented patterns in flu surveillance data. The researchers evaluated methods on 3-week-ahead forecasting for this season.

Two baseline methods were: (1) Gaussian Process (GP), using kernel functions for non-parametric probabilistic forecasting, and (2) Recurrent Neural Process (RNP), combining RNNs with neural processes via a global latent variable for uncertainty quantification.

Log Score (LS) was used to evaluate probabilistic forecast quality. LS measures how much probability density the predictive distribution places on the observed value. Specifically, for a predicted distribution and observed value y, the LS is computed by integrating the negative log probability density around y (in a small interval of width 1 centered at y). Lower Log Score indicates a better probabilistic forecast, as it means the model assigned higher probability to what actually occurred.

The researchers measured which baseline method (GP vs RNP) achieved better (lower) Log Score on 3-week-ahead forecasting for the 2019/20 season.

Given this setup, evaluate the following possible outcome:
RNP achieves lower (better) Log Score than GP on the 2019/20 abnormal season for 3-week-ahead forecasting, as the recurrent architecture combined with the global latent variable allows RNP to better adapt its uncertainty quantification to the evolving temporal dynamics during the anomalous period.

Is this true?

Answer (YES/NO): NO